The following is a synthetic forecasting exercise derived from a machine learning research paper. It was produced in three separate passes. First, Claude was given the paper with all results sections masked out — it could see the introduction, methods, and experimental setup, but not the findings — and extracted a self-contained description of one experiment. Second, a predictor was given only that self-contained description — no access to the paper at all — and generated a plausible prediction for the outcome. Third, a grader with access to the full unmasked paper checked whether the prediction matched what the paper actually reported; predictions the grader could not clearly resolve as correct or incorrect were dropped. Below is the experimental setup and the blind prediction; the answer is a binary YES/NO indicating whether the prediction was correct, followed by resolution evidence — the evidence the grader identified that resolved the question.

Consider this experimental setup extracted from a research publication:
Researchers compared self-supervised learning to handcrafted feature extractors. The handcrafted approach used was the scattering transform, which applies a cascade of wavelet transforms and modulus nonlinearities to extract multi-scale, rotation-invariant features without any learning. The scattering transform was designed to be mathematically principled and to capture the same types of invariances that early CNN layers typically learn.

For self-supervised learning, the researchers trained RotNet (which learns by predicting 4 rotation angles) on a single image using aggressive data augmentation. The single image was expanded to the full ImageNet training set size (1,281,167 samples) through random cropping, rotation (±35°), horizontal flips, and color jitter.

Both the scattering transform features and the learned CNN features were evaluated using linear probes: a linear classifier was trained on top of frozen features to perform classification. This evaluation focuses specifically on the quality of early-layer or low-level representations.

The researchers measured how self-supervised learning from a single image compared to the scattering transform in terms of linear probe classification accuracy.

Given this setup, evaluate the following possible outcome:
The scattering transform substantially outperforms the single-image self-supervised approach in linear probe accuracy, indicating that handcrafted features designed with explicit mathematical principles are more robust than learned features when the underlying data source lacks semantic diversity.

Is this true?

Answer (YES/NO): NO